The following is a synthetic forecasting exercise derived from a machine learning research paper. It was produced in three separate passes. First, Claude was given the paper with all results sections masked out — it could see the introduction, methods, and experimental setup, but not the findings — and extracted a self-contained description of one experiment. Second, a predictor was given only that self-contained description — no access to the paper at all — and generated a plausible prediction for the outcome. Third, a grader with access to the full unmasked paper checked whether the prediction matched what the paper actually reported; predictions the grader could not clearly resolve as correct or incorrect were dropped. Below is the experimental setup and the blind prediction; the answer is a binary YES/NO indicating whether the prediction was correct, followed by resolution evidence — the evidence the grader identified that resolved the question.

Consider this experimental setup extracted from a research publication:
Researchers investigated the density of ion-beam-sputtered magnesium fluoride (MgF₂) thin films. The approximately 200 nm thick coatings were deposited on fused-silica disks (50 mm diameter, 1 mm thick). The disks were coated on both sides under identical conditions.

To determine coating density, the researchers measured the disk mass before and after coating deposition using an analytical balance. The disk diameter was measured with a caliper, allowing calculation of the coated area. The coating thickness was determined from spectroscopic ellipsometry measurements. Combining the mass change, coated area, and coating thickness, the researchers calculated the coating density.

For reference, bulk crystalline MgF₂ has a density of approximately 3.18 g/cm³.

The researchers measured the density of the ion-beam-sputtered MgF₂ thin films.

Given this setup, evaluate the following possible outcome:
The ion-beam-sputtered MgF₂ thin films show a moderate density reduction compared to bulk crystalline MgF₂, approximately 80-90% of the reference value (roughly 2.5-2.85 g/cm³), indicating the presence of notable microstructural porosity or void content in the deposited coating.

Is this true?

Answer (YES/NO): YES